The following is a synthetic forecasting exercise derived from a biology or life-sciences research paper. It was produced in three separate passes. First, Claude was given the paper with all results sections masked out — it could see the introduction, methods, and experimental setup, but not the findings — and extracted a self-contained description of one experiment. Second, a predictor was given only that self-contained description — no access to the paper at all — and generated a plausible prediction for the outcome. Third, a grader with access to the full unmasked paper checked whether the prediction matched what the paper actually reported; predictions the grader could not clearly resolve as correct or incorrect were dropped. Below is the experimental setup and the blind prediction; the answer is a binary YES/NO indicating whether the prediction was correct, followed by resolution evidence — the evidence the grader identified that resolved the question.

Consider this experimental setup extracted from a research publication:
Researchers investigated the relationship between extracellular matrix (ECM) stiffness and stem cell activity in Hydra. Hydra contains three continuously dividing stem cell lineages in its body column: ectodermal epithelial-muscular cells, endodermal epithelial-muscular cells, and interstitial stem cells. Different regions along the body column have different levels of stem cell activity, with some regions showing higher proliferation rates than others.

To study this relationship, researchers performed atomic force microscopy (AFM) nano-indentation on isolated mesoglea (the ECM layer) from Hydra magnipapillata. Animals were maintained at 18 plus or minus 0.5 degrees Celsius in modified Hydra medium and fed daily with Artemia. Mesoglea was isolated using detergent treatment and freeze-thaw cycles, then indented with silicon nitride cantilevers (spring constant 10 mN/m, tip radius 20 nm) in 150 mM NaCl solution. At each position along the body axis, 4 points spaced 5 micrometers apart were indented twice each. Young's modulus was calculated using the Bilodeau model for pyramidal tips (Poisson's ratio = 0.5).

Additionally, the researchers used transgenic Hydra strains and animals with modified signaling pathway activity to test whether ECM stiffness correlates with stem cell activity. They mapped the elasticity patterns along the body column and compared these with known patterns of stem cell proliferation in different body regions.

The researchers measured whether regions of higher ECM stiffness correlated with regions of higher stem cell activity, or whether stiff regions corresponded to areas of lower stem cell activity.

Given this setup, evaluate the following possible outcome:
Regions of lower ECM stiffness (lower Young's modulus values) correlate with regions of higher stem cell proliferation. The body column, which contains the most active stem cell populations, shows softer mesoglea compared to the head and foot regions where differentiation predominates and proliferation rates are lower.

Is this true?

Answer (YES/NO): NO